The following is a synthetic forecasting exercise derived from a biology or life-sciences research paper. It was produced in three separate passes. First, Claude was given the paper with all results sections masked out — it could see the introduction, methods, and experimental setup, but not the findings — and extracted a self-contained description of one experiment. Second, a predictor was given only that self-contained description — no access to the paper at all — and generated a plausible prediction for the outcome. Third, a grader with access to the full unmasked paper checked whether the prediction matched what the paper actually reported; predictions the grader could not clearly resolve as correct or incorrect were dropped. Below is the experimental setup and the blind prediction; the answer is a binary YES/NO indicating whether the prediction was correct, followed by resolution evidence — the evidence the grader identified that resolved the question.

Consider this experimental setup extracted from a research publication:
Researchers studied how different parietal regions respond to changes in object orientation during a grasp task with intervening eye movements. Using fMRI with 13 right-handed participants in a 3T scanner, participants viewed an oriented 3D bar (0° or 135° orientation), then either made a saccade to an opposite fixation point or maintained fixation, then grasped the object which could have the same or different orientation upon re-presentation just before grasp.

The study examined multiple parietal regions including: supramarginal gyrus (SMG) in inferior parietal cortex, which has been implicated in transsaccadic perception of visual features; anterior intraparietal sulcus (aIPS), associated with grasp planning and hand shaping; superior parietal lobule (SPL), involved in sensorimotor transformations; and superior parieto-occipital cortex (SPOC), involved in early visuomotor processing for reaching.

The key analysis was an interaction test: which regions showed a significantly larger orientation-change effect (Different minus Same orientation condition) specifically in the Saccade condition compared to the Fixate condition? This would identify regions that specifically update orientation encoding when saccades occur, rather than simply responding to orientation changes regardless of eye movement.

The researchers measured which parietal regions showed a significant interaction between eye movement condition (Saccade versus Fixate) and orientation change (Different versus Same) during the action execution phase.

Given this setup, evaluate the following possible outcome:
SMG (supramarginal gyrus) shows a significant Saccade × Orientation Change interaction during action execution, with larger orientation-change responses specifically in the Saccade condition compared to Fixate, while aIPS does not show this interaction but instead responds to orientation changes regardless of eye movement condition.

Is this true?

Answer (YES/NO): NO